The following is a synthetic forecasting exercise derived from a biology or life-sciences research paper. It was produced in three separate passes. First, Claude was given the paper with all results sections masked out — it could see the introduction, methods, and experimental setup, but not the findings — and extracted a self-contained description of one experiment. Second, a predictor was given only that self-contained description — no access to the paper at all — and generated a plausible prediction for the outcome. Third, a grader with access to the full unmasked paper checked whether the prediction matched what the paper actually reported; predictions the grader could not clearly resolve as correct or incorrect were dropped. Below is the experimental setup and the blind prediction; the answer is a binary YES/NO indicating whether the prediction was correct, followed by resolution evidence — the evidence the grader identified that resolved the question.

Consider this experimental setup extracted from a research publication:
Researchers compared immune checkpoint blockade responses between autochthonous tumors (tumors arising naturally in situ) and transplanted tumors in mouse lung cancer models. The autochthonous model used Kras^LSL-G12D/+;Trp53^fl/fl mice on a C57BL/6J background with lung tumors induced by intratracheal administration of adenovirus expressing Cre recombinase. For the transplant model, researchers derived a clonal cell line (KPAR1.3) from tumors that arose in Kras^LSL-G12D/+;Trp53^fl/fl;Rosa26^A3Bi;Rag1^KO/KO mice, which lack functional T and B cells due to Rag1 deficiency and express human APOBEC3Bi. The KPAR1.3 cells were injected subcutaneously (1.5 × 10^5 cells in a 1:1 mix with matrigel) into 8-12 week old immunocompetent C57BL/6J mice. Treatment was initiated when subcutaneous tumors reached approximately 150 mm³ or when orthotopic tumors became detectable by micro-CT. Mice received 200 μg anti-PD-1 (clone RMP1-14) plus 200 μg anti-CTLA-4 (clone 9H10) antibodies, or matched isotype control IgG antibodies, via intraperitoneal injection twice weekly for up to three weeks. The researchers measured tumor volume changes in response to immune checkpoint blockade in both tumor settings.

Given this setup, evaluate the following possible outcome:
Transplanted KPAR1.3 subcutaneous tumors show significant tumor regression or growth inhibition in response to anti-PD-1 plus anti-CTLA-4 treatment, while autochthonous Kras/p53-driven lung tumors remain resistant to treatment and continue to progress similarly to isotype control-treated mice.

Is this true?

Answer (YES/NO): YES